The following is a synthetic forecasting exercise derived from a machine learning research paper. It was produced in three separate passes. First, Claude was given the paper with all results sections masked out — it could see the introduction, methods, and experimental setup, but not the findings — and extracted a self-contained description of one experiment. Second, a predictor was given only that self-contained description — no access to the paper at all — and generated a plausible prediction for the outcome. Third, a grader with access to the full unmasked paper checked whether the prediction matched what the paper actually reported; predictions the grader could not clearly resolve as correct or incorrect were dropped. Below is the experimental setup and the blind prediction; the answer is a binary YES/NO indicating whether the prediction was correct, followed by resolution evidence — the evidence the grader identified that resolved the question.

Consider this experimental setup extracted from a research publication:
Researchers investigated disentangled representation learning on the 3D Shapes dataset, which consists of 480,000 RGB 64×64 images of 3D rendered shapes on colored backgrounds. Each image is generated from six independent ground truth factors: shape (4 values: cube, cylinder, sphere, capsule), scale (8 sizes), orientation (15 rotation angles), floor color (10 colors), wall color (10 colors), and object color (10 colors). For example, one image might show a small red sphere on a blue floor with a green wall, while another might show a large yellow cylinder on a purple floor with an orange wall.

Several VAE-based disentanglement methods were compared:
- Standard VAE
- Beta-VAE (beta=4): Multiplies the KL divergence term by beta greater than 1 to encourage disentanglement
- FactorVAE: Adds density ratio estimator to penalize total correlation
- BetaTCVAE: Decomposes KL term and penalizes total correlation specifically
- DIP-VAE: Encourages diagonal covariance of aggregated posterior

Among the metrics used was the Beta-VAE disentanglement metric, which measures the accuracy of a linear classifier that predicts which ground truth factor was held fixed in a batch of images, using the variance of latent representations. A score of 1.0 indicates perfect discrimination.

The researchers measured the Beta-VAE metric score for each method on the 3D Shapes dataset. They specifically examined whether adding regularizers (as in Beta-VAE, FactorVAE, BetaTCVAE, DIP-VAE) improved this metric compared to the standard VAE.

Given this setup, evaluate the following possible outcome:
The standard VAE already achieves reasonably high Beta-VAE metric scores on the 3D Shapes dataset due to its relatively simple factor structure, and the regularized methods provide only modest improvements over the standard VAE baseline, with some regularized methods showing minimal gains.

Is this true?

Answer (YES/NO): NO